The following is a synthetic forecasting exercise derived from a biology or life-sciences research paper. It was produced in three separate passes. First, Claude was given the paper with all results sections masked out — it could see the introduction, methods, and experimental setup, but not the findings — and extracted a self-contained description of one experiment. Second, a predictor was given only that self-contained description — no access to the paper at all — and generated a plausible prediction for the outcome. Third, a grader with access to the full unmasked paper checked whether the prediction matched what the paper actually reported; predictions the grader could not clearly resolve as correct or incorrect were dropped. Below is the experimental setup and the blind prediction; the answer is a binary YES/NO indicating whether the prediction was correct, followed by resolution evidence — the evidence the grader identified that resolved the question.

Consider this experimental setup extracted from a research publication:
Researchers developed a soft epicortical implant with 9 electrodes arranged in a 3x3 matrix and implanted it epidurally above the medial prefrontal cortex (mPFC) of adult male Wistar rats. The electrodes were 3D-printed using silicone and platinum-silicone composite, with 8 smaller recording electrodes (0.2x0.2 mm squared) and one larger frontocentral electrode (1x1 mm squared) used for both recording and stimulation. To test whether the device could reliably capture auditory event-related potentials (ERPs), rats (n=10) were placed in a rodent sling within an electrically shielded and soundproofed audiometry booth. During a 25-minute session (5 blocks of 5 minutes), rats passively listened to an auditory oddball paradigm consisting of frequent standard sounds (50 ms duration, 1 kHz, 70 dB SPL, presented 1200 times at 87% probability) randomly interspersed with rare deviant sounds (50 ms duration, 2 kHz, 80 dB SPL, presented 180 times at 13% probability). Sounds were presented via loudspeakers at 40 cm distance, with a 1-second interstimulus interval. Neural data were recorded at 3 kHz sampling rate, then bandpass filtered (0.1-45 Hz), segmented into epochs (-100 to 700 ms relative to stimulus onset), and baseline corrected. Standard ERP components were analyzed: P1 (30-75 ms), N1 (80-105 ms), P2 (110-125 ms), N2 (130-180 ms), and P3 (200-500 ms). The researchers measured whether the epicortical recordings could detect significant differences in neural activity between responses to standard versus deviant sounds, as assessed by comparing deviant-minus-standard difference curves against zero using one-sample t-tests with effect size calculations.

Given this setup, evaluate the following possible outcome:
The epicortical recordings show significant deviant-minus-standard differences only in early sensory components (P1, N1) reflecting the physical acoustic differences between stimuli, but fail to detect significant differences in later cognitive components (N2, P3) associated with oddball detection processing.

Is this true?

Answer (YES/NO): NO